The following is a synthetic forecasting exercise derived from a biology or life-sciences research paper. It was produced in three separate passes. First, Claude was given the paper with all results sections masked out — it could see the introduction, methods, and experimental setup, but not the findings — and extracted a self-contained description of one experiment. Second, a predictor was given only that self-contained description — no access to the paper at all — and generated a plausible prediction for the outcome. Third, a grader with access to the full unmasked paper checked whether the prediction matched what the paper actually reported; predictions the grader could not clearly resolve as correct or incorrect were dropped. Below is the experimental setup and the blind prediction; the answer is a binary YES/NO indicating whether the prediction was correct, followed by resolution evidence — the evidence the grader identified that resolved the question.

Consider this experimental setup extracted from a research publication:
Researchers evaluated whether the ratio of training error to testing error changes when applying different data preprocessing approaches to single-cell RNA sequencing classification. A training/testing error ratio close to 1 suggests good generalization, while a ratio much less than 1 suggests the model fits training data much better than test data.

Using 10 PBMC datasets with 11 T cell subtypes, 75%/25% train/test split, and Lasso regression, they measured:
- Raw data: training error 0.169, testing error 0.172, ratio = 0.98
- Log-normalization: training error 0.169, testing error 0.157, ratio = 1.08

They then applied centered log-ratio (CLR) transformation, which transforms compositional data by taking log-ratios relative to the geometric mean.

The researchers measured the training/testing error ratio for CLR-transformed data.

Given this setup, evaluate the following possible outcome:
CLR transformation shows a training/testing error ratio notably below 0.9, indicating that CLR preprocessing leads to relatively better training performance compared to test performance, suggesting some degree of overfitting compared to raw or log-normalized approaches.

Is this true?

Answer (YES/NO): YES